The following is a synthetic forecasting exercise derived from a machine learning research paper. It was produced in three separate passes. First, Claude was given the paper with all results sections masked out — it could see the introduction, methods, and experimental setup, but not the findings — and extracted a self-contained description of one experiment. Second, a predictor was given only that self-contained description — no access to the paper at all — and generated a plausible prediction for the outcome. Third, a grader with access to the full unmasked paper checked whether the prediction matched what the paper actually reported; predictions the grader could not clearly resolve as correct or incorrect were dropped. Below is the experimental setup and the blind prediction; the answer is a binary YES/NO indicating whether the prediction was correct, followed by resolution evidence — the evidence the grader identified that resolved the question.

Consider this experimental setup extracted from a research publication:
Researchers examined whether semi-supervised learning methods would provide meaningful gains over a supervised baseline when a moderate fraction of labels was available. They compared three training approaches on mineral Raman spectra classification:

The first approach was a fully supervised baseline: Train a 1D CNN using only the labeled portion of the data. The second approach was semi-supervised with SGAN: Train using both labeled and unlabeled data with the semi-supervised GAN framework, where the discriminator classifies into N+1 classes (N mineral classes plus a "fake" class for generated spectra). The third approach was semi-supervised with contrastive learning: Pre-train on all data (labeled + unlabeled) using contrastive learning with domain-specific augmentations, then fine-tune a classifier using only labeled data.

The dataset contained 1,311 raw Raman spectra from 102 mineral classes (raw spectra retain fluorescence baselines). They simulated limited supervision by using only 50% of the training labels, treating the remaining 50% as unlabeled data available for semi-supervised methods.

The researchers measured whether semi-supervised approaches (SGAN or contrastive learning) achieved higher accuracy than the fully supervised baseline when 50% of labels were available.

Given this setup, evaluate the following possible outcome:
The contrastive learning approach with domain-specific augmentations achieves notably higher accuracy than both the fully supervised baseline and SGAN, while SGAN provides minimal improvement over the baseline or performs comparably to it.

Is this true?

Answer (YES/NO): NO